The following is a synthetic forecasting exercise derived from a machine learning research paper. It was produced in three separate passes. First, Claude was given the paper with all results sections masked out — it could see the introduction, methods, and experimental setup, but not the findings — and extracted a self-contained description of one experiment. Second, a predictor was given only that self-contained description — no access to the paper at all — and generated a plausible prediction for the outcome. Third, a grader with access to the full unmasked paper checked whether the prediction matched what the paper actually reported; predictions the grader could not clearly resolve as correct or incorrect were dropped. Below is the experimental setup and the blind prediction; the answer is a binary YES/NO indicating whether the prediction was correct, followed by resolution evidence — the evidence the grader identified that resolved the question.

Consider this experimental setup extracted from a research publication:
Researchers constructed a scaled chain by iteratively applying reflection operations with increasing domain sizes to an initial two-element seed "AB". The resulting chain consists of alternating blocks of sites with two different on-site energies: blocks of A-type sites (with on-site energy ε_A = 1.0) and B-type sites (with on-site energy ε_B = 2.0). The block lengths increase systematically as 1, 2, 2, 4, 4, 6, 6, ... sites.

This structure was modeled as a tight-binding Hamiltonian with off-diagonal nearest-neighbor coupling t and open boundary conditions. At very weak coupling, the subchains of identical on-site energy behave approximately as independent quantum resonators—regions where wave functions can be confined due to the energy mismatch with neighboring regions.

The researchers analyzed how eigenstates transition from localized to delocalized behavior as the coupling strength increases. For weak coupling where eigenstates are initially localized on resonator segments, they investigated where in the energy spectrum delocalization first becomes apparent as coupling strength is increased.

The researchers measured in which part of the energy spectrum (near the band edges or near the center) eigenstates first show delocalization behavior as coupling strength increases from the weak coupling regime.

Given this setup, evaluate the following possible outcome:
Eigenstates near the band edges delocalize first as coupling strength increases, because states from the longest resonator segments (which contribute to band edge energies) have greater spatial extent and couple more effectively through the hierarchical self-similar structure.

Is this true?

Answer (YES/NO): NO